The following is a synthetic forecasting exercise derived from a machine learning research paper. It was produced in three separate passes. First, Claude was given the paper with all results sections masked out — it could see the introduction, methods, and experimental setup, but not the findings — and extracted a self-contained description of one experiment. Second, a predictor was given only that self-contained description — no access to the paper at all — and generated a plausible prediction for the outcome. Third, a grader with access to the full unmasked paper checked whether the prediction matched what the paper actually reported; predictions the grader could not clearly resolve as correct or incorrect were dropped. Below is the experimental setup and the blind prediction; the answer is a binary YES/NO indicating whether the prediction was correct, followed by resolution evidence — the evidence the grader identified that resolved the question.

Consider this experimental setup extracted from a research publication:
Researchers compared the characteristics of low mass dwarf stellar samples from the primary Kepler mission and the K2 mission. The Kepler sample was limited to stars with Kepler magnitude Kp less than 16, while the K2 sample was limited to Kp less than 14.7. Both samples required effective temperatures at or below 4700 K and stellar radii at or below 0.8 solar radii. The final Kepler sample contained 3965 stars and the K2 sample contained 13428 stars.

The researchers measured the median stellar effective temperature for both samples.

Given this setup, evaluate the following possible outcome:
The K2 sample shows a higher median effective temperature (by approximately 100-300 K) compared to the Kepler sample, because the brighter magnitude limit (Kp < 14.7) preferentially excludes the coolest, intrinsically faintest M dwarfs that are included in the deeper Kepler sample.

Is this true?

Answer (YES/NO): NO